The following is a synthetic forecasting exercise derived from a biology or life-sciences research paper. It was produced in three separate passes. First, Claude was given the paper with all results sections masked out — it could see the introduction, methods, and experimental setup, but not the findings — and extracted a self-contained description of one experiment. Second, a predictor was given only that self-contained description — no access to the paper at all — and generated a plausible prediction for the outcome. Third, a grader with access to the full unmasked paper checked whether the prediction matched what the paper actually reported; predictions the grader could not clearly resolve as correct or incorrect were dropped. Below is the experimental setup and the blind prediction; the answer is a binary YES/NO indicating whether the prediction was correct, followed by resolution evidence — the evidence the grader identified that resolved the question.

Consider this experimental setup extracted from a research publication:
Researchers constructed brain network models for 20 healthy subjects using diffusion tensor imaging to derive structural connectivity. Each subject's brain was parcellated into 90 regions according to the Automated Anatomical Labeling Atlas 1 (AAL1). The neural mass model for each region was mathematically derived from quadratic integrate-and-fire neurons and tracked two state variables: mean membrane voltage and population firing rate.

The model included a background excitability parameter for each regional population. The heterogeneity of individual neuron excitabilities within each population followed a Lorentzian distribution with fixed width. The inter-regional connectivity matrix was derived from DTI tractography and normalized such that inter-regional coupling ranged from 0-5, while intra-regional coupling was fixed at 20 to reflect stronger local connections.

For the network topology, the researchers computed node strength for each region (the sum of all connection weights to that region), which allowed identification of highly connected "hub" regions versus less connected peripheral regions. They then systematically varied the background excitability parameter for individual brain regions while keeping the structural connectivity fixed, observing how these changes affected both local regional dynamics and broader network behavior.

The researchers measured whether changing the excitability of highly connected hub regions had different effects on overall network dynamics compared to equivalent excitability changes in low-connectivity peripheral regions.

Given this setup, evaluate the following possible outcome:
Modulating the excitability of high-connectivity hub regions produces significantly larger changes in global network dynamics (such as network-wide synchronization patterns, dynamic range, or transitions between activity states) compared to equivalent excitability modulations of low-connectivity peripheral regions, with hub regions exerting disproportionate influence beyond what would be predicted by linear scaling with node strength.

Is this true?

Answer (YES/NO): NO